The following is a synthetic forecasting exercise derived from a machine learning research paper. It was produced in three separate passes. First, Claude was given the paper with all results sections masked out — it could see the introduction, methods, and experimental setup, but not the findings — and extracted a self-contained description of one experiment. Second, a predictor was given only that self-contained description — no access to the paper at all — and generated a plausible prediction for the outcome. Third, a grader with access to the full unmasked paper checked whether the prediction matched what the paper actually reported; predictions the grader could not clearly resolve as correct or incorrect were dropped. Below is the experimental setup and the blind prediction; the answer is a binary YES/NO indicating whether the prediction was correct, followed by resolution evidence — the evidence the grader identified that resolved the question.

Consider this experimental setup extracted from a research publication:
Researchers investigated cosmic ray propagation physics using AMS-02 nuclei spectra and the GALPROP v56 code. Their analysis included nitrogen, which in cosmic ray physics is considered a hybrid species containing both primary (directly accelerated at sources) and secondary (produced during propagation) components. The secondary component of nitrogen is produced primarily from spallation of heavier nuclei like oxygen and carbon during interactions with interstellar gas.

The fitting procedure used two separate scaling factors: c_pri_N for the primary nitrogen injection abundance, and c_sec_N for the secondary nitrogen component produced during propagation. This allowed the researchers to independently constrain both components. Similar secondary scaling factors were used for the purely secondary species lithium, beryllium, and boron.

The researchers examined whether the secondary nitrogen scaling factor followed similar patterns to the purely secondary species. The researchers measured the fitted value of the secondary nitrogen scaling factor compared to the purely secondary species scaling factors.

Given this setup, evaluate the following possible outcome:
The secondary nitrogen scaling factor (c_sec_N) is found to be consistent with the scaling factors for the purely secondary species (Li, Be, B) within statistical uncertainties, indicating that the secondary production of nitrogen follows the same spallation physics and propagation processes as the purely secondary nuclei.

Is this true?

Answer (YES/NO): NO